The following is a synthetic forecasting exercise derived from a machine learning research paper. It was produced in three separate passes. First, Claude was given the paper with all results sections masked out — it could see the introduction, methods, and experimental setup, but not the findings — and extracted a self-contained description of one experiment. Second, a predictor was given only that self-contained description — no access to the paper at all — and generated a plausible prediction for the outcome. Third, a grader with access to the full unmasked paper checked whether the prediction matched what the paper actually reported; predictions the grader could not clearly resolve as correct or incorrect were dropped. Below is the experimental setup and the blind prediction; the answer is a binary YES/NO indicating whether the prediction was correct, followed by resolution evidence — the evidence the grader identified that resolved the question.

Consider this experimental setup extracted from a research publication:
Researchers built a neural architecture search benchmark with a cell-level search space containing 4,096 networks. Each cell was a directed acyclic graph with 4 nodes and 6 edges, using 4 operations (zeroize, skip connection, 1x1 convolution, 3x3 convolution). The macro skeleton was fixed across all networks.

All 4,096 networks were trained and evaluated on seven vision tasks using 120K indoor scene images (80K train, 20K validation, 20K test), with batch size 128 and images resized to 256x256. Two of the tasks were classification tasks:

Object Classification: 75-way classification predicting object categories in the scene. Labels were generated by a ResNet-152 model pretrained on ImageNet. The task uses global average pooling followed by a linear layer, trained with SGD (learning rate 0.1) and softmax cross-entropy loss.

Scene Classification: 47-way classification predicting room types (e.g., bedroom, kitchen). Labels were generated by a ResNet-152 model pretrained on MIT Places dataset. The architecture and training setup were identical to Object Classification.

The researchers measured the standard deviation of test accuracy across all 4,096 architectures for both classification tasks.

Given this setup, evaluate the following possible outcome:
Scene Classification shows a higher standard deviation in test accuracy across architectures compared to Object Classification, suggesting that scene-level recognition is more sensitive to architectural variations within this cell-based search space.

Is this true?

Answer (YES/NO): YES